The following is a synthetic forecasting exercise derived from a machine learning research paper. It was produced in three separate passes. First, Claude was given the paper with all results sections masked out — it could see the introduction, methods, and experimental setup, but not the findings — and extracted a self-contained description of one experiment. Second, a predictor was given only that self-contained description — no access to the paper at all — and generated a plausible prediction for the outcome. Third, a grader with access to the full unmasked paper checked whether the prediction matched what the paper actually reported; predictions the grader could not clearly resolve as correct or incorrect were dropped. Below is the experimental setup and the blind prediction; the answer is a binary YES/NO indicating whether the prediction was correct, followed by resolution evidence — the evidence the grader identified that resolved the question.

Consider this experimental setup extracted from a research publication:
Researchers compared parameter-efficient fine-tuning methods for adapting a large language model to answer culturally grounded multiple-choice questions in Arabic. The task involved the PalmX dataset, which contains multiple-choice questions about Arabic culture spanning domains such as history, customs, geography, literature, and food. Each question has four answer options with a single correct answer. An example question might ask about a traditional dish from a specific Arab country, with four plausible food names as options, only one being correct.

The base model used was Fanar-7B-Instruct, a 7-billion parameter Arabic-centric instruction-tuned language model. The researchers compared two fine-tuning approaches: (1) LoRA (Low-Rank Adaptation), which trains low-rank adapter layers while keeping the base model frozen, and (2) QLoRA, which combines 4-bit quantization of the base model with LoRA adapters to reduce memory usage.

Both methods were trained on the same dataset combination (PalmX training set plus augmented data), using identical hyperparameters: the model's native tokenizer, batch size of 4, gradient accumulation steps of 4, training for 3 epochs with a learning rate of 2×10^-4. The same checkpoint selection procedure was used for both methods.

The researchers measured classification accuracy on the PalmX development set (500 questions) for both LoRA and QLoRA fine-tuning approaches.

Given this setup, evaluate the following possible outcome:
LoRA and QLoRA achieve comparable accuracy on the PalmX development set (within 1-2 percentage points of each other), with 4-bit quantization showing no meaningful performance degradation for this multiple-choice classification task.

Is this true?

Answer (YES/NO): YES